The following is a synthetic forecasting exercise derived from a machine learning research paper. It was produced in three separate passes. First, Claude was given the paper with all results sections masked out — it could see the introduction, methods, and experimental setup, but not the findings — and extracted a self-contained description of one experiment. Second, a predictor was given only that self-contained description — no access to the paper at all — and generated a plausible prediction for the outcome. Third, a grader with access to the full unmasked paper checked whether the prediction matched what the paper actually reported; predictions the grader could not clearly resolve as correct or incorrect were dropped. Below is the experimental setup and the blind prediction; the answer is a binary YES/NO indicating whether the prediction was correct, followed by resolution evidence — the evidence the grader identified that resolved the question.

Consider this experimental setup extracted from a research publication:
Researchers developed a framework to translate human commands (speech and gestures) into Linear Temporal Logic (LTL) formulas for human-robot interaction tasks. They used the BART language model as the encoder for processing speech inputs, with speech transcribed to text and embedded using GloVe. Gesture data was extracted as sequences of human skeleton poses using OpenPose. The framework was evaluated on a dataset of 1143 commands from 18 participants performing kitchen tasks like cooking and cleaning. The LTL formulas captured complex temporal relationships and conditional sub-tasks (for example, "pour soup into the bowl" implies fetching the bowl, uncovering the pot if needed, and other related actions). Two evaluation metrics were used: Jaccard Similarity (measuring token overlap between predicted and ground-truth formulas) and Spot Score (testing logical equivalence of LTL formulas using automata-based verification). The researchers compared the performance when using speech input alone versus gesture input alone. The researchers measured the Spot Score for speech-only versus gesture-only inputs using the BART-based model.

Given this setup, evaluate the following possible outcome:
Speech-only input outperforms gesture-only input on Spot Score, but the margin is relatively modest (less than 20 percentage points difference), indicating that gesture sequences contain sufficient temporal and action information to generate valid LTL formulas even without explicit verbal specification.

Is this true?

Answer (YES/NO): YES